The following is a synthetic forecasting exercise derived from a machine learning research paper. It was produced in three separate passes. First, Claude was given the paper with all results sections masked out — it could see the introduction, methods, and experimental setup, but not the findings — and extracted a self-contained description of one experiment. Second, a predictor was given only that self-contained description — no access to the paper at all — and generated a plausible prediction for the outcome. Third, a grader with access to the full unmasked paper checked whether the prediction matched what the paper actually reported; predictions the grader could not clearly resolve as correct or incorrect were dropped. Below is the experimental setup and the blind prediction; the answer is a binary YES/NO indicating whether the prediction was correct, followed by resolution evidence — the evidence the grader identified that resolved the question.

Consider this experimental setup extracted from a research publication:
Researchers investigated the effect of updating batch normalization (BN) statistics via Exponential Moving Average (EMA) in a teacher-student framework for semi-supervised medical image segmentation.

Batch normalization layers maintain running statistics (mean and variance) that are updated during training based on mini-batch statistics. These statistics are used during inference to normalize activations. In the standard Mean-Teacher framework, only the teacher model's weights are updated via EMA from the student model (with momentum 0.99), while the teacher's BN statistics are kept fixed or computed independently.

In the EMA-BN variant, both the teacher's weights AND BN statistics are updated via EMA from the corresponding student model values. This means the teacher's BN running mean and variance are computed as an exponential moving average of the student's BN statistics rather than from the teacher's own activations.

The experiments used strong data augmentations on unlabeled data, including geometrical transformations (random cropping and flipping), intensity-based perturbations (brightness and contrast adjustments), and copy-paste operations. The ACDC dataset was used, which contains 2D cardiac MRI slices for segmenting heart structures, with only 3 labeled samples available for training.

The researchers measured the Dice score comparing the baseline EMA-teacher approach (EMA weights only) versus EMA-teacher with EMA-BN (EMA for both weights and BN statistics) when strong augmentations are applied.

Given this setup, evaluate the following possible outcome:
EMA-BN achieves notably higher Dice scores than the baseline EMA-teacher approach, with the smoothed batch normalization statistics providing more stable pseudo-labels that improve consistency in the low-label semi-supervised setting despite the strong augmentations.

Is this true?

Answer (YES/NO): YES